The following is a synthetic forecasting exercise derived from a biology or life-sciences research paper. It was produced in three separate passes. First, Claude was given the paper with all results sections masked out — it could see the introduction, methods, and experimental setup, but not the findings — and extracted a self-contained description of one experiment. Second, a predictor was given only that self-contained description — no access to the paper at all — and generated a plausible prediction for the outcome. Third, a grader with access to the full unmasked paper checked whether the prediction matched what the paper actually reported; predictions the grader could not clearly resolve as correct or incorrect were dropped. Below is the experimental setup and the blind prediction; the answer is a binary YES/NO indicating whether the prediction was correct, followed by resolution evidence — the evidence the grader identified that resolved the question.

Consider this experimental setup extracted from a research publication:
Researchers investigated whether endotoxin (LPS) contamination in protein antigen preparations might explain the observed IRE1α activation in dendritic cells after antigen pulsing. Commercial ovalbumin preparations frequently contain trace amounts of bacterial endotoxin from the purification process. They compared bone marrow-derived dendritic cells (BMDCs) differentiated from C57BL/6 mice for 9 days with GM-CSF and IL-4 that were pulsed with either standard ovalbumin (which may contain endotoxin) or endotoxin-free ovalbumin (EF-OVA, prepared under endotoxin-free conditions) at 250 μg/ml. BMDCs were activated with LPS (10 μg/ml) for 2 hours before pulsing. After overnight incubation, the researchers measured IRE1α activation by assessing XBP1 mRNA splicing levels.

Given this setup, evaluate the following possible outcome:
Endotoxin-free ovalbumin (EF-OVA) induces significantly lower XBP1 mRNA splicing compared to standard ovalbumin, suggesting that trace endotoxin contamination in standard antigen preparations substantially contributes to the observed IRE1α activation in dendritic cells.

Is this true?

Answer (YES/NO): NO